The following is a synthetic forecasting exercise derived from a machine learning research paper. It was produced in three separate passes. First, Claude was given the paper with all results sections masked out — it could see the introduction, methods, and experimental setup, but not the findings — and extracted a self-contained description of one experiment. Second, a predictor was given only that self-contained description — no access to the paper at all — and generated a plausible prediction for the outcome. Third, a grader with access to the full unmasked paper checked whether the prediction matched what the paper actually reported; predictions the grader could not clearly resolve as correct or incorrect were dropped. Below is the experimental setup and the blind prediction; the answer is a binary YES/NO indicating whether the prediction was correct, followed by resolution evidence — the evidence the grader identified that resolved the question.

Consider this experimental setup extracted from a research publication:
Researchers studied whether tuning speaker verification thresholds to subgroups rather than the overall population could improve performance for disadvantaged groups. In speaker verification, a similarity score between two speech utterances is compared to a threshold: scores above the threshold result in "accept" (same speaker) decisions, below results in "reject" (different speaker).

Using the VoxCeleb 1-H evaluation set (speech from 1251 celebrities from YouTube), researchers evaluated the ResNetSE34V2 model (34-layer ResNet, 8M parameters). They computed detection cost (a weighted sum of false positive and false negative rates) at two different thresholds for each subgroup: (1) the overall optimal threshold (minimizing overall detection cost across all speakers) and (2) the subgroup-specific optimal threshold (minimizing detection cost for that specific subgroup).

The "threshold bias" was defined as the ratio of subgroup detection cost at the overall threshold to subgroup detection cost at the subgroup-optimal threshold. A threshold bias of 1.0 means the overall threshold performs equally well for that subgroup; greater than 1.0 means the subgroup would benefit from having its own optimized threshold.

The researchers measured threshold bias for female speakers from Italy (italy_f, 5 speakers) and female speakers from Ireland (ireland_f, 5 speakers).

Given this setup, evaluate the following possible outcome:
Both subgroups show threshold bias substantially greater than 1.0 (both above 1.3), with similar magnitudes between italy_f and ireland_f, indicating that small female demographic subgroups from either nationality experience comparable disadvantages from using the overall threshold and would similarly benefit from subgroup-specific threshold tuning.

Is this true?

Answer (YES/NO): NO